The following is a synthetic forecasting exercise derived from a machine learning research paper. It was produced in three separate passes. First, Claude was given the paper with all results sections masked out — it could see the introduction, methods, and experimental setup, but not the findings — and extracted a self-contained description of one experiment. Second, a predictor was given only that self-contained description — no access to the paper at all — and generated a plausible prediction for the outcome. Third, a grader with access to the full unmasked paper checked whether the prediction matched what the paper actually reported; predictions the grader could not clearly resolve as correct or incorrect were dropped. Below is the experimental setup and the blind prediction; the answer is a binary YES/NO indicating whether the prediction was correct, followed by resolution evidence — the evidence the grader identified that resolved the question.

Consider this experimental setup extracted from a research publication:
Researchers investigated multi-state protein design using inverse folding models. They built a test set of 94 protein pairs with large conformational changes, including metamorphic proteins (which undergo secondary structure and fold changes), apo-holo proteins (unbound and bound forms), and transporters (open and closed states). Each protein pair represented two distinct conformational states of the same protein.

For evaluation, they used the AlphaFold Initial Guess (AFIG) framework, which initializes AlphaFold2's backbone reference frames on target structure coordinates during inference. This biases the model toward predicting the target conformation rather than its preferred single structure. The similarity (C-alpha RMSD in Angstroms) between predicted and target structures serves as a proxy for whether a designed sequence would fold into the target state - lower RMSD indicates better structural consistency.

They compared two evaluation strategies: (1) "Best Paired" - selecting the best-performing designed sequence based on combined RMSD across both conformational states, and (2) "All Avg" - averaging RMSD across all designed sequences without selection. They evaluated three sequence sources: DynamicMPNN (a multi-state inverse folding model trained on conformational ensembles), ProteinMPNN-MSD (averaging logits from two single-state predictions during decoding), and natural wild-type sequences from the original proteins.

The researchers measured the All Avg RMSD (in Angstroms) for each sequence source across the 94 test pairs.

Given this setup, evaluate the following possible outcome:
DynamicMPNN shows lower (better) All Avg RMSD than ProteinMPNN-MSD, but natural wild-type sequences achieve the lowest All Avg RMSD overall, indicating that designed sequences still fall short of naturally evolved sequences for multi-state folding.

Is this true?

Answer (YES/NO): NO